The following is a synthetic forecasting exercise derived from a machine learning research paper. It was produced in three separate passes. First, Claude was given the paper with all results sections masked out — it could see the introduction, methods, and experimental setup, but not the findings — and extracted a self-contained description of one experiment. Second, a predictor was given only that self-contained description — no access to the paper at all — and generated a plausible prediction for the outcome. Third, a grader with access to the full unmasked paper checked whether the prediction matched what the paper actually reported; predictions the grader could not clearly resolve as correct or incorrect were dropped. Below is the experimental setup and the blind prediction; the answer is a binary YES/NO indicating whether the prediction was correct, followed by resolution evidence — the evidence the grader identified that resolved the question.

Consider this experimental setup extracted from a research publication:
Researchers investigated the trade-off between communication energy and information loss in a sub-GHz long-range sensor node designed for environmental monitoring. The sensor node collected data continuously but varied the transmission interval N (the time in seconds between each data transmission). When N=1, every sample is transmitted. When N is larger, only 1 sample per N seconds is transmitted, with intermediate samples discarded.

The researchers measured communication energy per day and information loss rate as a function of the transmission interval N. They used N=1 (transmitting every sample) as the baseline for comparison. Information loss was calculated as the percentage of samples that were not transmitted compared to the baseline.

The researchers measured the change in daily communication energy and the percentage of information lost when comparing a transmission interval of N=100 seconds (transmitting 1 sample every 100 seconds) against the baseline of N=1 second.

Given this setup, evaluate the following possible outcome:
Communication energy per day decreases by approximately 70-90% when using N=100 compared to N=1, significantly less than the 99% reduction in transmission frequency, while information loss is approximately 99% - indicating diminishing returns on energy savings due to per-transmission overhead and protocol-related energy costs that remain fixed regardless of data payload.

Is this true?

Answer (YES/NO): NO